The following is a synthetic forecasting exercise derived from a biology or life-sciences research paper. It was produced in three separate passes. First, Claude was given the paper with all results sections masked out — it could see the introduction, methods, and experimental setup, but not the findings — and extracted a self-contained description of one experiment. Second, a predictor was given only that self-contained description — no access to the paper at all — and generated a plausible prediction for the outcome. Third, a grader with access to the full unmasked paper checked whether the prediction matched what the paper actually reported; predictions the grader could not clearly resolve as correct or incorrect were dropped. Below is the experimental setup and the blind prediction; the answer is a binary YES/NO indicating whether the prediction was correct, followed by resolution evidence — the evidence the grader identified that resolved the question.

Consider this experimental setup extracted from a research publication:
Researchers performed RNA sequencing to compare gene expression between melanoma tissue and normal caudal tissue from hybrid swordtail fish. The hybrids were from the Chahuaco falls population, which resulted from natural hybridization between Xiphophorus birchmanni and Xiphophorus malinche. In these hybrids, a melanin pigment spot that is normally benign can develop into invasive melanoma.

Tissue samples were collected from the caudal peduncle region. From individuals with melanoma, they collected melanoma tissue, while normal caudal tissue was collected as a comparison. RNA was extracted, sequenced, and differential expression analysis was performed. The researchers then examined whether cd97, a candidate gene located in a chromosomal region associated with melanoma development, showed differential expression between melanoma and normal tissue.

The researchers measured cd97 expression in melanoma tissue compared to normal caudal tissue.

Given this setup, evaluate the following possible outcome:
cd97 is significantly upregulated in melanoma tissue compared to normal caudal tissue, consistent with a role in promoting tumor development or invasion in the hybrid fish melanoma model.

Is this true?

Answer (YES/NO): YES